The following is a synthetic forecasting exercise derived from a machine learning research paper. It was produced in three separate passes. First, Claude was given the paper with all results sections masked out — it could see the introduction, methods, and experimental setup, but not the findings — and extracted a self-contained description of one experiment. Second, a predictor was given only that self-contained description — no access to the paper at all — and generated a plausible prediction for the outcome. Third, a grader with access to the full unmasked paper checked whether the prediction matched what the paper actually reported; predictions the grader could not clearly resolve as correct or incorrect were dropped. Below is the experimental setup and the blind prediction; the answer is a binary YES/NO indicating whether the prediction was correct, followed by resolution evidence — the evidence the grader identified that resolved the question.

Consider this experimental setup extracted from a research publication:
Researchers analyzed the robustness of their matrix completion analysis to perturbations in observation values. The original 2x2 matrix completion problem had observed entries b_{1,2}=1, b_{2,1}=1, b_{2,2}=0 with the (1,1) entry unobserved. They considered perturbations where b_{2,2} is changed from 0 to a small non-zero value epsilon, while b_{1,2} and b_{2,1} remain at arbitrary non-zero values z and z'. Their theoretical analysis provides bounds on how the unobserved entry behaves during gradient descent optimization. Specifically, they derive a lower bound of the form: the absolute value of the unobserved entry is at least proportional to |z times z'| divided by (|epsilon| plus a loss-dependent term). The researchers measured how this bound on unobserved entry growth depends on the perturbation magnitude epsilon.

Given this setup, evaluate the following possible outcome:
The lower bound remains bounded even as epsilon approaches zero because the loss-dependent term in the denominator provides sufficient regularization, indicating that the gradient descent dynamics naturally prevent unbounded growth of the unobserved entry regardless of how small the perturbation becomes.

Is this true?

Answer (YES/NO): NO